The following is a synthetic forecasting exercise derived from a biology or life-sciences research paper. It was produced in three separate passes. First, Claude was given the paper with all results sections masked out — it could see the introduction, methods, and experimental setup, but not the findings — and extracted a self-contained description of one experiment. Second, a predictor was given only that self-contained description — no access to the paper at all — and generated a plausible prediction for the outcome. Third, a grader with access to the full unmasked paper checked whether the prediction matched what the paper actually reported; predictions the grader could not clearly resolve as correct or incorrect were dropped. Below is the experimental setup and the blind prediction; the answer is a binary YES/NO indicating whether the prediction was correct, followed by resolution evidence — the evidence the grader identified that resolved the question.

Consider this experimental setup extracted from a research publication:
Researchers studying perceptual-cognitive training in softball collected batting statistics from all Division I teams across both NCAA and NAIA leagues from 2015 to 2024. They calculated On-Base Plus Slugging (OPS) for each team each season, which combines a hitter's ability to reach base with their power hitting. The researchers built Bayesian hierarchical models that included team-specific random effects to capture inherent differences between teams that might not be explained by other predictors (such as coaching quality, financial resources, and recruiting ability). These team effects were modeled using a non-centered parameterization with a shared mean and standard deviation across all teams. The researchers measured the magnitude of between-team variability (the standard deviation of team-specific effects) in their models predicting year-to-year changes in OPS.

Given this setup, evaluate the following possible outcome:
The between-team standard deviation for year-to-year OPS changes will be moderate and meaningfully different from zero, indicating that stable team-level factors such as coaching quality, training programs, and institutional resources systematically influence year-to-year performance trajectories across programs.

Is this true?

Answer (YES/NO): YES